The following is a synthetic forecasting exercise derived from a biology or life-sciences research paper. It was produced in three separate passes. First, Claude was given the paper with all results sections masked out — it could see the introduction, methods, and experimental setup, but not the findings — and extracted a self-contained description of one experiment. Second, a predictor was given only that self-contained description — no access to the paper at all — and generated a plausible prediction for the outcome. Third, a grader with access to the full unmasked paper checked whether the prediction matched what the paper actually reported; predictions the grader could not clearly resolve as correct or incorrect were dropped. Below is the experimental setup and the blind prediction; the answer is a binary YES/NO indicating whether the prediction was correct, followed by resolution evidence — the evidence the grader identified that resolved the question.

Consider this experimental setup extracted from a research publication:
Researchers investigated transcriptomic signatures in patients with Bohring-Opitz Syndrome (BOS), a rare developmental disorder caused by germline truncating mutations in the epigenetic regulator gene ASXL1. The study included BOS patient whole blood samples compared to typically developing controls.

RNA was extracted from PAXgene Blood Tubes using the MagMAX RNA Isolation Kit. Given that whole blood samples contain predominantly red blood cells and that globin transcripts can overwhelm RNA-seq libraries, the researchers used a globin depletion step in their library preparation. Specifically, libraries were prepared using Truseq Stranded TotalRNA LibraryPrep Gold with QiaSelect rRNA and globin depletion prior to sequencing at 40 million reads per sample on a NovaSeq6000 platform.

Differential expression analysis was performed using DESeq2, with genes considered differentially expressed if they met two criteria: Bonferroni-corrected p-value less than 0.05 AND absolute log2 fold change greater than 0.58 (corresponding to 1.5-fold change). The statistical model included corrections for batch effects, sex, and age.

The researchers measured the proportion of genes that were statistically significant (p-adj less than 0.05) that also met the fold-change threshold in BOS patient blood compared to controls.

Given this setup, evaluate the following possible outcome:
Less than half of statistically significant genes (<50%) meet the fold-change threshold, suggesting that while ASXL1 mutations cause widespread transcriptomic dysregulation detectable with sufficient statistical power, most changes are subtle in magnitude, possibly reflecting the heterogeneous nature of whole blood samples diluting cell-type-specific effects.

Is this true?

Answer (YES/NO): NO